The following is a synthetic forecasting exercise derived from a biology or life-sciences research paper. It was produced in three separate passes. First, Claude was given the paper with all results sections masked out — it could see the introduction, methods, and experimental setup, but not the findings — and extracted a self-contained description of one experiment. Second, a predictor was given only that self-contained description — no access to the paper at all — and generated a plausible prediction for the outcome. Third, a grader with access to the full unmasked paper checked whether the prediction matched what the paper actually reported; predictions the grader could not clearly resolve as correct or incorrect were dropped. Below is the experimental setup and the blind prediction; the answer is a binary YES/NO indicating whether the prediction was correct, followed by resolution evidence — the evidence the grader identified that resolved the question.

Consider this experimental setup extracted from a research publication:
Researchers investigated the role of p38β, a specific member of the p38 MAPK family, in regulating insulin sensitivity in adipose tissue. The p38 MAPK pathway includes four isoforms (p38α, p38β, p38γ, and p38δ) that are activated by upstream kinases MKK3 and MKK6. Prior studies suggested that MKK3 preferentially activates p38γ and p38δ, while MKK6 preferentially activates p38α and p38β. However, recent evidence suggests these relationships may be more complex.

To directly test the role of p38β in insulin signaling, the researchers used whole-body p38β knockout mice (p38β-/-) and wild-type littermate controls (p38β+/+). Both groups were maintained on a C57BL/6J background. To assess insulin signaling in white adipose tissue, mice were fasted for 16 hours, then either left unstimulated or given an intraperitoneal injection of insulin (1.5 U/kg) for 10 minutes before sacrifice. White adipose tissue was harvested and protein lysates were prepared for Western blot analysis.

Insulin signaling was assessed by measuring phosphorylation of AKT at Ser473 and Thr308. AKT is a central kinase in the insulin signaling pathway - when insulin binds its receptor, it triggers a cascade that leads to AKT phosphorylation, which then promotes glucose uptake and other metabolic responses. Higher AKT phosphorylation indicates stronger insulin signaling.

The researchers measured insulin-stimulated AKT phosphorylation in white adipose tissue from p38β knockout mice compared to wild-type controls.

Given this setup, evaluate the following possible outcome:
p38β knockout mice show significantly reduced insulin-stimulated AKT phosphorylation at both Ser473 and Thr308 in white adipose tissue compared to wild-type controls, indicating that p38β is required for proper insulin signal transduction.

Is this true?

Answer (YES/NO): YES